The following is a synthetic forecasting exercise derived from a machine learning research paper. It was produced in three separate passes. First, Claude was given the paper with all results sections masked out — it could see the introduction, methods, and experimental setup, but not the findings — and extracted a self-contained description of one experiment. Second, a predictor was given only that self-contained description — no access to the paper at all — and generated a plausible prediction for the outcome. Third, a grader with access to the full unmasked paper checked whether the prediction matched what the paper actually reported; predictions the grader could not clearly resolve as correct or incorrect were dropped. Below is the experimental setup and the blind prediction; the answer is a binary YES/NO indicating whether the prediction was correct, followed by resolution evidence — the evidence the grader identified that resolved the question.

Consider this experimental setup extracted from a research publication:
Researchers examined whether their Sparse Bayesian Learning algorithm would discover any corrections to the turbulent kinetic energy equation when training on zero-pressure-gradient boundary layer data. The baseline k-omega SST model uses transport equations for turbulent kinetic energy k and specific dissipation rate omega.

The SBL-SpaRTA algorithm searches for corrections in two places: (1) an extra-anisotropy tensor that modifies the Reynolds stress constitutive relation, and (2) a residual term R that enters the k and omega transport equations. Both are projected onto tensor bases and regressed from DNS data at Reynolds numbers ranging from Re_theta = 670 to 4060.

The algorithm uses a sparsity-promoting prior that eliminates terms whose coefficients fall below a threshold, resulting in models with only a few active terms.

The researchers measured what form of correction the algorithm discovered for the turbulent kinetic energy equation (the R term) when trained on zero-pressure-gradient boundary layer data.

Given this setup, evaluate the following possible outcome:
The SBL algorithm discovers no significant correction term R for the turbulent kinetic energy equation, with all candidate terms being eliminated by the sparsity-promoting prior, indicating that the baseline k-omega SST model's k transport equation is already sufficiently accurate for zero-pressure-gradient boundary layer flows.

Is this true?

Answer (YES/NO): YES